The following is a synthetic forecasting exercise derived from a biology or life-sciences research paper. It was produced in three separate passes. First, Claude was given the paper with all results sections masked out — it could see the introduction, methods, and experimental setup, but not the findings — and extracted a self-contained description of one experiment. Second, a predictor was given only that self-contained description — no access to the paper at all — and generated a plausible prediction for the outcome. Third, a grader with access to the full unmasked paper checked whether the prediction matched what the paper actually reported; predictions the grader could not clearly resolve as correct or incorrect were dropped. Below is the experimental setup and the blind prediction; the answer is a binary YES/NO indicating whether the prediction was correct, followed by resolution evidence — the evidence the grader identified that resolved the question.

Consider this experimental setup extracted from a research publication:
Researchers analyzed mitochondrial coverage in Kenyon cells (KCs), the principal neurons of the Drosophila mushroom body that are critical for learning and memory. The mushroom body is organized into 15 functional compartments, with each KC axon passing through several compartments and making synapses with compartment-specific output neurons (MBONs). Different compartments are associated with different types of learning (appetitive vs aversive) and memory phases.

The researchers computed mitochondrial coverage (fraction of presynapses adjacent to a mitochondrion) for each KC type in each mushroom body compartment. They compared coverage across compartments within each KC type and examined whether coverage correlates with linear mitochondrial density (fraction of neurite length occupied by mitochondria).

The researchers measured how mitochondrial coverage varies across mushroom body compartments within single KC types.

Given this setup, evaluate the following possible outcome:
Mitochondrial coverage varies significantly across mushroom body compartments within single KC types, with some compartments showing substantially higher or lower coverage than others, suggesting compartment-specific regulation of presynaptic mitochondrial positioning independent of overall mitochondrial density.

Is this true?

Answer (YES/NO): NO